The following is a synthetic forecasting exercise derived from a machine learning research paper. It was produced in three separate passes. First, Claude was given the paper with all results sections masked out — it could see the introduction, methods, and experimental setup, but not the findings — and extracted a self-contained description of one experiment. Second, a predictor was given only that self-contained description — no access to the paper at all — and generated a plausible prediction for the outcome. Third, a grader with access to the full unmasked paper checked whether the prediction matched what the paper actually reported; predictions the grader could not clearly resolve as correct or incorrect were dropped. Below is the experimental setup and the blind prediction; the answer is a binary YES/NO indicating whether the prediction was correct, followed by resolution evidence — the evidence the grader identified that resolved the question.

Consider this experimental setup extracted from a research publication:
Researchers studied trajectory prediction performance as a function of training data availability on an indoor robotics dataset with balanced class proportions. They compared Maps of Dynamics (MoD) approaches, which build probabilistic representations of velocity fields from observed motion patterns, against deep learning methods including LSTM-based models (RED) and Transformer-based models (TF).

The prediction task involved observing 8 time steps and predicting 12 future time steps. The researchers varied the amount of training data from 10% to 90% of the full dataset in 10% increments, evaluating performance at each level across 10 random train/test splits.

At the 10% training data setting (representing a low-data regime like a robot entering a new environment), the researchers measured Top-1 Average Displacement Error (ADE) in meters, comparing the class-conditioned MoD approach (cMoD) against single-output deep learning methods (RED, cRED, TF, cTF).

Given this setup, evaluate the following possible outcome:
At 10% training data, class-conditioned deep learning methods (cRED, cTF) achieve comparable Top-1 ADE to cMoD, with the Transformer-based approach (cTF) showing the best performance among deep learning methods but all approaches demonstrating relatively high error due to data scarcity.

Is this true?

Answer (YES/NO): NO